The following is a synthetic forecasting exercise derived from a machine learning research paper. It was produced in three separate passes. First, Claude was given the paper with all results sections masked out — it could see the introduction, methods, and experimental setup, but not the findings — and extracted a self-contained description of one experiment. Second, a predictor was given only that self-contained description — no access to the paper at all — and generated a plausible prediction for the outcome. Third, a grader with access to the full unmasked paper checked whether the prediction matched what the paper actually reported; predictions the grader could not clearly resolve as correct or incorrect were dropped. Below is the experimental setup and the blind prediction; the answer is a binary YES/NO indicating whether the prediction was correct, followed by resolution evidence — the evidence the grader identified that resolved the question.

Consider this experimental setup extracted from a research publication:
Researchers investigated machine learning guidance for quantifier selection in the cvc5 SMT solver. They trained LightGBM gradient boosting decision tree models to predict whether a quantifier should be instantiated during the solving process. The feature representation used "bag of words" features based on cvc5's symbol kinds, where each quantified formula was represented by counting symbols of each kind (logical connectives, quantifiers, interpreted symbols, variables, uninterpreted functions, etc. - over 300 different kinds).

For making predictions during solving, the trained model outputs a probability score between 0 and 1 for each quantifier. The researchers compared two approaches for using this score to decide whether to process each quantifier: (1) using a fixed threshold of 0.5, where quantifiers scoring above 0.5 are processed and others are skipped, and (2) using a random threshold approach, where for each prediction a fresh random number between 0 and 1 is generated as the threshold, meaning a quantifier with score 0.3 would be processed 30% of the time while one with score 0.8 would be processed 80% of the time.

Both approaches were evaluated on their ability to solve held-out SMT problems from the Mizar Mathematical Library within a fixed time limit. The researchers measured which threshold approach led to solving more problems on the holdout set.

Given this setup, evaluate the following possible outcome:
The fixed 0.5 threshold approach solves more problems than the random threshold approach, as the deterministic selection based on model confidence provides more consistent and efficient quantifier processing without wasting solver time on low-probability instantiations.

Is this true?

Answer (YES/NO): NO